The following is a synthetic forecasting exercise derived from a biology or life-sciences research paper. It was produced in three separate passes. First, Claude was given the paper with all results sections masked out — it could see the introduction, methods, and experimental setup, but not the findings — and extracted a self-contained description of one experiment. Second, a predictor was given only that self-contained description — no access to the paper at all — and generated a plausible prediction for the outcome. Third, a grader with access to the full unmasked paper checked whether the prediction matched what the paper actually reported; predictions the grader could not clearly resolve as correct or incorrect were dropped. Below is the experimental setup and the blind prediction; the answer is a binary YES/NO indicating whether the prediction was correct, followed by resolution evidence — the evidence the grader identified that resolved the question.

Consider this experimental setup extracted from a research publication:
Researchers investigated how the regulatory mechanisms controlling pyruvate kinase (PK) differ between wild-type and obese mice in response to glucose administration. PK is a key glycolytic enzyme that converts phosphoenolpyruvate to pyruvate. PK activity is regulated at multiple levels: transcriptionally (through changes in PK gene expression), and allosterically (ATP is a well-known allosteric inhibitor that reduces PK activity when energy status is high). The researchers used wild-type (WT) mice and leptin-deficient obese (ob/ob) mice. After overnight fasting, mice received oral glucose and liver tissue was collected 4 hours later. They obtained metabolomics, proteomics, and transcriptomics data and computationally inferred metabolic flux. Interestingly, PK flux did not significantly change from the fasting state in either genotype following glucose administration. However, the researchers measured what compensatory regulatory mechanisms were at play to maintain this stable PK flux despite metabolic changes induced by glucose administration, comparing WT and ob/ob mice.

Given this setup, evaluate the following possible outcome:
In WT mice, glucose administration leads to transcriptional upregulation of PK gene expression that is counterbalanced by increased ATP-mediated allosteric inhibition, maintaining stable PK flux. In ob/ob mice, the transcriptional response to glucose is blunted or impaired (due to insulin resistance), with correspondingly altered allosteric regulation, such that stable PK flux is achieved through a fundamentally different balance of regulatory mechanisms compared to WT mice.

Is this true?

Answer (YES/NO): NO